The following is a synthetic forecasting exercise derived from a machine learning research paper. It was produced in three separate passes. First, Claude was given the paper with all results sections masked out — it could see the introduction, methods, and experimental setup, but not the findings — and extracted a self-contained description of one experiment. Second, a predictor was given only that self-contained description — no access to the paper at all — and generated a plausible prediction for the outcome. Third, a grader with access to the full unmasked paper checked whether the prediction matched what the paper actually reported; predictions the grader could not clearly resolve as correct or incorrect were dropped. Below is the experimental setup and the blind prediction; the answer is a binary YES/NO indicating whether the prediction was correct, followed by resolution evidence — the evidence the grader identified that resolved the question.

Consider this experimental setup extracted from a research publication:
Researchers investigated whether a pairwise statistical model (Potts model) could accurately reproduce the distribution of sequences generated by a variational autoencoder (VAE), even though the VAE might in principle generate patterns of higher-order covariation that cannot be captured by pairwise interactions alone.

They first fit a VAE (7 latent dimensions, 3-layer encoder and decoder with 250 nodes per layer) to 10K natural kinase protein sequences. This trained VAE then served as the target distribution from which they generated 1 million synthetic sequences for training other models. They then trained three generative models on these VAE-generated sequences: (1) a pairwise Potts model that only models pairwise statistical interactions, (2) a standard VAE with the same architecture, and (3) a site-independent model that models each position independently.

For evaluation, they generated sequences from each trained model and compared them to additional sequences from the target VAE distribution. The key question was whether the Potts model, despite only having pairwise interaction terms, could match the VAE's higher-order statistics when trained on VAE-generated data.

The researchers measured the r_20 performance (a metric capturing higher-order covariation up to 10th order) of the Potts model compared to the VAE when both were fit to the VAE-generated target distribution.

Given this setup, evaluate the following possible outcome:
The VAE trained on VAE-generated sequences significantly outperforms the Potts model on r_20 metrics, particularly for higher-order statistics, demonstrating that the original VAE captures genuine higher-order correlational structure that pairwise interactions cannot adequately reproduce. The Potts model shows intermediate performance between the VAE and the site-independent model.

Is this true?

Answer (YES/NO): NO